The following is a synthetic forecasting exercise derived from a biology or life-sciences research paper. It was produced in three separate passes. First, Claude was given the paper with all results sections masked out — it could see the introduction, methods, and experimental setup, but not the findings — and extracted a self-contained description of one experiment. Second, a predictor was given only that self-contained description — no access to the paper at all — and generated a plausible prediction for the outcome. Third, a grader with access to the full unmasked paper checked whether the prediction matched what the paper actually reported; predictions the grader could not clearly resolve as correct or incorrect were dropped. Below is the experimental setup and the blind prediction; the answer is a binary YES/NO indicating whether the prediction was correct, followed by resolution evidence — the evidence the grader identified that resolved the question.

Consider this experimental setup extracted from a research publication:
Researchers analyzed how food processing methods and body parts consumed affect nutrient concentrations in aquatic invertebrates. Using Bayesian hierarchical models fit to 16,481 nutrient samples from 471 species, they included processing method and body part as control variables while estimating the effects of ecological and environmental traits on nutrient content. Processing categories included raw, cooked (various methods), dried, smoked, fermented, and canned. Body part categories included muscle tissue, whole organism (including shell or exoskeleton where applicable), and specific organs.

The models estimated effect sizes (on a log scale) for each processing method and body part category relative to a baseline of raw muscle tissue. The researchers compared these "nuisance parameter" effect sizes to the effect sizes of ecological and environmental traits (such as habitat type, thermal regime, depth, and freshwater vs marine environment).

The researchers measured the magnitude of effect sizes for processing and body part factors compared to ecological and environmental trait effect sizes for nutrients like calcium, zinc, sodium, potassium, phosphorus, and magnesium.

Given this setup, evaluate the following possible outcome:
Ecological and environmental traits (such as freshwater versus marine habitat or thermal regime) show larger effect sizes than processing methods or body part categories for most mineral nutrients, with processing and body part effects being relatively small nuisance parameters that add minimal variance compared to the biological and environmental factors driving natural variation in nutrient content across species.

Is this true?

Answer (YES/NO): NO